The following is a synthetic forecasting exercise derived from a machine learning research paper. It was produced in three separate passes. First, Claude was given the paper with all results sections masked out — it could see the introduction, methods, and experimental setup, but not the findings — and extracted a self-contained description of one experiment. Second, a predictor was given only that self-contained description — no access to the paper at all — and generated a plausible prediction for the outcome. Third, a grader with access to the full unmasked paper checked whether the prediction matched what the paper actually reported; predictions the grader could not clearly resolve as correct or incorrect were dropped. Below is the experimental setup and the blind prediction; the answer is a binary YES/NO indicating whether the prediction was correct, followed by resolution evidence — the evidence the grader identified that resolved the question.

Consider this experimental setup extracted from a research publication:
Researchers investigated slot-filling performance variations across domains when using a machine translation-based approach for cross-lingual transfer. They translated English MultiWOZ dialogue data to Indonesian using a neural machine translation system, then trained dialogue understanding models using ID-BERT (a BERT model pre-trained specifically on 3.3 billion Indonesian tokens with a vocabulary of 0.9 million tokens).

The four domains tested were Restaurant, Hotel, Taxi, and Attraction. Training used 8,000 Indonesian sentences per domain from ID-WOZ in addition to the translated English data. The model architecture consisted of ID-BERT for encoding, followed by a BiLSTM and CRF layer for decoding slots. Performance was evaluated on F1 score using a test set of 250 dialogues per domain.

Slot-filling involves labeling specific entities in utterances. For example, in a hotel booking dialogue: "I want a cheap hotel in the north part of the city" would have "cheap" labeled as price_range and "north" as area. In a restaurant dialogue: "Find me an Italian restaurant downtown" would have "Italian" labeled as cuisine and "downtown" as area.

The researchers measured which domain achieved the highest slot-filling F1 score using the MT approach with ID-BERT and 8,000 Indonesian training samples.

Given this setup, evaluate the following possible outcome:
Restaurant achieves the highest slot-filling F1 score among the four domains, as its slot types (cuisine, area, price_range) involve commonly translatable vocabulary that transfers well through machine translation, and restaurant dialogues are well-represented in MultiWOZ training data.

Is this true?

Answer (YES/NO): NO